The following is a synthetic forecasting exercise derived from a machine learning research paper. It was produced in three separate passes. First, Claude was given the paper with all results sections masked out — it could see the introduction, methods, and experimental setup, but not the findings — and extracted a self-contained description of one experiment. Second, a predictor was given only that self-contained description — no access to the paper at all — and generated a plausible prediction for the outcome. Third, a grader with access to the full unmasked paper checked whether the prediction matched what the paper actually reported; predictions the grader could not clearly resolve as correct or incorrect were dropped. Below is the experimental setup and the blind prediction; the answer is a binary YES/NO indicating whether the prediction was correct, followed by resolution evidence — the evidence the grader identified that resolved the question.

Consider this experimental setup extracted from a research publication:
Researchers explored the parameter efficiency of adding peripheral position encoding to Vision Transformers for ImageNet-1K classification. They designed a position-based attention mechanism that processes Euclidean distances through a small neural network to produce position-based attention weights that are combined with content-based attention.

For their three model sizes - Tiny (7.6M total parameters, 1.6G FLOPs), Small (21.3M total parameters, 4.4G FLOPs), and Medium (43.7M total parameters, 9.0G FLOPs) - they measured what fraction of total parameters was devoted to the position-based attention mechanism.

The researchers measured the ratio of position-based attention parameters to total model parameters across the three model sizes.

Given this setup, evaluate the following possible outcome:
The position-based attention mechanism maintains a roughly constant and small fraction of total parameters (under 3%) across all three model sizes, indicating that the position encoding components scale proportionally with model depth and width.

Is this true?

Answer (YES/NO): NO